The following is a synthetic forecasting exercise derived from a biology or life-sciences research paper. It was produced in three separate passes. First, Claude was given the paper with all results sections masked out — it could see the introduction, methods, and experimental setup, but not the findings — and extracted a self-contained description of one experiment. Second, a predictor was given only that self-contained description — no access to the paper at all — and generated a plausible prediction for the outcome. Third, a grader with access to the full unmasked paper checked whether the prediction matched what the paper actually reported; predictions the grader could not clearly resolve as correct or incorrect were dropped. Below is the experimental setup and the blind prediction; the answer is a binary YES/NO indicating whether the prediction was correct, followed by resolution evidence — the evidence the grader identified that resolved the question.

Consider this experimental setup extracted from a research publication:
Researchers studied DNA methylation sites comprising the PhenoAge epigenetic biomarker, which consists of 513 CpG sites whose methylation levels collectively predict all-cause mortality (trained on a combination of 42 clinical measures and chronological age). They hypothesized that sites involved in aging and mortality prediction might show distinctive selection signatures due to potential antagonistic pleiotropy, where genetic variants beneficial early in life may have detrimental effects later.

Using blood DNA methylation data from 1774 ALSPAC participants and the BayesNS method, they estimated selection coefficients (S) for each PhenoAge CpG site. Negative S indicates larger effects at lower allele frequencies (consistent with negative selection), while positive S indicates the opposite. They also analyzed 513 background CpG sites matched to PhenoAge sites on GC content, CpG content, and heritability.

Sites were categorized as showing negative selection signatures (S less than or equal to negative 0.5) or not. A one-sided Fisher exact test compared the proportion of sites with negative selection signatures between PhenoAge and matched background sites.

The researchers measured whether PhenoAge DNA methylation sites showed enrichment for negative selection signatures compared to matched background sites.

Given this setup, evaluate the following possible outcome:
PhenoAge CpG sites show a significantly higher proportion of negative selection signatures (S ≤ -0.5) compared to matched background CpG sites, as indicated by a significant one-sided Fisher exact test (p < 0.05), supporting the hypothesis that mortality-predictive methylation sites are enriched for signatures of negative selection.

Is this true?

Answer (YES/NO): NO